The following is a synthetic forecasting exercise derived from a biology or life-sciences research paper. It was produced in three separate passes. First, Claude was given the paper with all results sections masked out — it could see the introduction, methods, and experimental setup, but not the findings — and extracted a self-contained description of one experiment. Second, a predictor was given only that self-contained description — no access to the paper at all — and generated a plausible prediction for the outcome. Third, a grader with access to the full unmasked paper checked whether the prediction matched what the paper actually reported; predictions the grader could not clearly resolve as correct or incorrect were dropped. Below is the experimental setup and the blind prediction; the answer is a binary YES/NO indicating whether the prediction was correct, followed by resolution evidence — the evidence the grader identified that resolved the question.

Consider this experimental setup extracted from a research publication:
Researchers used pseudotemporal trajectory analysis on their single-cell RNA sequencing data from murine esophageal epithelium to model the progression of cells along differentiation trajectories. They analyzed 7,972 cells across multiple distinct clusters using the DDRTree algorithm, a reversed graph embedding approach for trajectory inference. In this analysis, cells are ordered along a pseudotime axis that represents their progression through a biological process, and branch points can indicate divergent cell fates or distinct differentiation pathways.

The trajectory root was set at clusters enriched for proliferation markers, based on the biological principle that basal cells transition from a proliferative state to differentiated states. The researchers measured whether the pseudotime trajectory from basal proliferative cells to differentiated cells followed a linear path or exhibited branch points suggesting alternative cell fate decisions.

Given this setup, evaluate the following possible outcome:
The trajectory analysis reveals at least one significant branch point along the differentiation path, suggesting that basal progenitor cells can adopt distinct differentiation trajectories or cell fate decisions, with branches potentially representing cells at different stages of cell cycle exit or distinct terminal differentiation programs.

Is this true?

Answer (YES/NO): YES